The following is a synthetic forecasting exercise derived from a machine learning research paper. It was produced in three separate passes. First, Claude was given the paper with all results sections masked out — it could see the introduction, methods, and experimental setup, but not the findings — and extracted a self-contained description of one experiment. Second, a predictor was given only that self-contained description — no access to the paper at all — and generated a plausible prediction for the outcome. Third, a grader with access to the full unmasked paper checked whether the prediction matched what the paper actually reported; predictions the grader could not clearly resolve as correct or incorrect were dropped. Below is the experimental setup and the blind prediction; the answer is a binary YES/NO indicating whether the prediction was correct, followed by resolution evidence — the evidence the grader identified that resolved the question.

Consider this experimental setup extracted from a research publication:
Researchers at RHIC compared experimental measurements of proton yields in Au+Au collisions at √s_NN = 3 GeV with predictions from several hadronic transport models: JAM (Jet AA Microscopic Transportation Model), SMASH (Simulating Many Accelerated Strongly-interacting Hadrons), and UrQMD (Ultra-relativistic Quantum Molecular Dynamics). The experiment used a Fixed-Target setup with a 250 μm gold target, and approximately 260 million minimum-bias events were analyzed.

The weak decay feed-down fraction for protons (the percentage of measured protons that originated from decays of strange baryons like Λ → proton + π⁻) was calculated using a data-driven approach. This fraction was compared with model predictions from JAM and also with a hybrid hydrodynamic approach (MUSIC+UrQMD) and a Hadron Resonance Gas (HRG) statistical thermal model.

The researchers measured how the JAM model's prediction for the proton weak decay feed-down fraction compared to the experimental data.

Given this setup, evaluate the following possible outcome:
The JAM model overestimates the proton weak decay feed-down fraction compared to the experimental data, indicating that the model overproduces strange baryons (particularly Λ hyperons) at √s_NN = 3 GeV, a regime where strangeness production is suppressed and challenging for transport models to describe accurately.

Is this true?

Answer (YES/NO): NO